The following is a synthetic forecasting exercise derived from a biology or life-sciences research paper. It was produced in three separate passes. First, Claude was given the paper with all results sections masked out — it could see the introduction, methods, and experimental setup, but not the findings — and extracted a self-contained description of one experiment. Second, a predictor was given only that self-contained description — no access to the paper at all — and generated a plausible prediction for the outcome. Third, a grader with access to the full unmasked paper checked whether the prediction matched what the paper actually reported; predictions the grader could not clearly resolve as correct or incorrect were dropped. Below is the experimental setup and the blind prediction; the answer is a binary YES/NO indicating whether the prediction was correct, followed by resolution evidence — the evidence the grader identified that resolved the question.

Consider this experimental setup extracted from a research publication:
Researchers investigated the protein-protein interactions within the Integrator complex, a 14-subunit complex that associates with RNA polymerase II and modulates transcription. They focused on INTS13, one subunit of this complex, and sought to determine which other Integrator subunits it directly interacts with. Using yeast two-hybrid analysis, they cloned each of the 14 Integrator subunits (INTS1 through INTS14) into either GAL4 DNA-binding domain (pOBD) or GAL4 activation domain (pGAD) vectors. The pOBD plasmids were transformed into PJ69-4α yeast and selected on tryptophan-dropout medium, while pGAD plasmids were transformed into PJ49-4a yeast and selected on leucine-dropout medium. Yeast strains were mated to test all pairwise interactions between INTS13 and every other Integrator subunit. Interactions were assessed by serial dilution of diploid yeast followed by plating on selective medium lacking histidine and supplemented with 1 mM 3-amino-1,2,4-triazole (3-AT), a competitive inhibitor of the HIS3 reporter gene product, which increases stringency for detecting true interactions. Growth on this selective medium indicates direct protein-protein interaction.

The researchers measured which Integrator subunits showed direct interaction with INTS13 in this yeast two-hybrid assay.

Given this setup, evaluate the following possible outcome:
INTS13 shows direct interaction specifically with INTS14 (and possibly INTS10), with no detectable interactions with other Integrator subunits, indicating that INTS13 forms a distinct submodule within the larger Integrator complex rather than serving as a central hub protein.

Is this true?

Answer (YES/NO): NO